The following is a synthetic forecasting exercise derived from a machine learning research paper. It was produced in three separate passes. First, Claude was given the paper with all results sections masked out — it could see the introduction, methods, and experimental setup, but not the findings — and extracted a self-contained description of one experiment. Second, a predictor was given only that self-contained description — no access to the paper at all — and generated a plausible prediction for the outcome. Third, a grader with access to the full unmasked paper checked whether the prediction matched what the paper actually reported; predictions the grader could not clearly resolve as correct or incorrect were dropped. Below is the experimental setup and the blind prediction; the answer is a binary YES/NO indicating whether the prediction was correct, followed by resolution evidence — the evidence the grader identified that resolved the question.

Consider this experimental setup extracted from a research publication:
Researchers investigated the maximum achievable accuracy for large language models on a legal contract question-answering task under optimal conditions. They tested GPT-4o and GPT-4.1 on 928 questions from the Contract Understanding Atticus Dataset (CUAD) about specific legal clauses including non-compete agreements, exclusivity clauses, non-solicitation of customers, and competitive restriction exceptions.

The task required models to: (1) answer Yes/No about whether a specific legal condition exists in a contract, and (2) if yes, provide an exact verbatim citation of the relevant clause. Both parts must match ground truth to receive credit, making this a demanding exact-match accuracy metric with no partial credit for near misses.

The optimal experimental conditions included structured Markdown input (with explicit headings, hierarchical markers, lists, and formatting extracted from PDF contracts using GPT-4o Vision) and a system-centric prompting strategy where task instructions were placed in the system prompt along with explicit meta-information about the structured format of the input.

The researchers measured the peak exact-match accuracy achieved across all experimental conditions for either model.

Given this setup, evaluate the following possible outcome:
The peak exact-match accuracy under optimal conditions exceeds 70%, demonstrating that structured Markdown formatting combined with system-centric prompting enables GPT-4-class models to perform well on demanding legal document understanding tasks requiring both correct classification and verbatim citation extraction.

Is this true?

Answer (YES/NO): YES